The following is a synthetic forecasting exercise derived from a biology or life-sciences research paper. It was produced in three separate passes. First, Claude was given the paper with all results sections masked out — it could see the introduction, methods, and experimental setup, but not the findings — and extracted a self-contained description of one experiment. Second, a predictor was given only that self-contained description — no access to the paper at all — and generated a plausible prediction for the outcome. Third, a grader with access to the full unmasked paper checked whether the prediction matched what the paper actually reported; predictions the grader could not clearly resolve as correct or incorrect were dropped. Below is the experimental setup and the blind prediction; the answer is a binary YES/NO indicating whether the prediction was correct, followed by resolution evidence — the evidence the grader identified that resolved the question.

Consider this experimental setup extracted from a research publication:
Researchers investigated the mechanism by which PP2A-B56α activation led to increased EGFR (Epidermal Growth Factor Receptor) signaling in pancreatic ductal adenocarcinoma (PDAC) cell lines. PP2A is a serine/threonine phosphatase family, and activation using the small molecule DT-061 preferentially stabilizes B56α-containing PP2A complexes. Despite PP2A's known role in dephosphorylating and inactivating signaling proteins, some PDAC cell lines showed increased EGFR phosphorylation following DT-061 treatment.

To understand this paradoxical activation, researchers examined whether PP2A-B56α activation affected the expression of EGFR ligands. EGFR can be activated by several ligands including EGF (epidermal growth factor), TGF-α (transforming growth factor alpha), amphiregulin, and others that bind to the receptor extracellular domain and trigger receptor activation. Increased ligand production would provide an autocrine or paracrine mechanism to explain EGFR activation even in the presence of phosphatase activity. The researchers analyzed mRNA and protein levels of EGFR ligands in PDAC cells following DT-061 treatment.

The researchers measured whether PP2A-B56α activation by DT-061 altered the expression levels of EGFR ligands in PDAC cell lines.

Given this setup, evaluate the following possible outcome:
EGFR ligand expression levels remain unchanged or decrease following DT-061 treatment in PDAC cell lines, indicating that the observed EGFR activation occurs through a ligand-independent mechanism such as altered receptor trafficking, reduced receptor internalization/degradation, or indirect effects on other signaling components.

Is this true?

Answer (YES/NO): NO